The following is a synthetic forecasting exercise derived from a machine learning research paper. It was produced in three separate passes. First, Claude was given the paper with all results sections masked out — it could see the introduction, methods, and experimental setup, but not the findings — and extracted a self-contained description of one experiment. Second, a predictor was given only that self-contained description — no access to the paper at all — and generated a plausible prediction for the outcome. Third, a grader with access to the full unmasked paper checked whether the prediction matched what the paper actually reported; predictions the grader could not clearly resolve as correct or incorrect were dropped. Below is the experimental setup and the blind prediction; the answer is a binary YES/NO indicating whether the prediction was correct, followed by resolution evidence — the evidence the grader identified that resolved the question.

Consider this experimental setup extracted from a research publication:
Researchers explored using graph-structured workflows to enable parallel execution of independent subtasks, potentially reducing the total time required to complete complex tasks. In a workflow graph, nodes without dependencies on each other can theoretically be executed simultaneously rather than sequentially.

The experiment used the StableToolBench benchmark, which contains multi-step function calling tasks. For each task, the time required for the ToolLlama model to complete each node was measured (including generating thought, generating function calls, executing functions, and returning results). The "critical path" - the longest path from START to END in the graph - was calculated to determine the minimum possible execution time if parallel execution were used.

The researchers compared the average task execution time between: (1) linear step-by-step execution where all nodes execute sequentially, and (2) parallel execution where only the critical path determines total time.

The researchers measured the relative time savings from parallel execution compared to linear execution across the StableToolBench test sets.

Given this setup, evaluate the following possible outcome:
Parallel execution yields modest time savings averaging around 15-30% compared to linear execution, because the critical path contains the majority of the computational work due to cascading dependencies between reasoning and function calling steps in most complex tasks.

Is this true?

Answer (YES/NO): NO